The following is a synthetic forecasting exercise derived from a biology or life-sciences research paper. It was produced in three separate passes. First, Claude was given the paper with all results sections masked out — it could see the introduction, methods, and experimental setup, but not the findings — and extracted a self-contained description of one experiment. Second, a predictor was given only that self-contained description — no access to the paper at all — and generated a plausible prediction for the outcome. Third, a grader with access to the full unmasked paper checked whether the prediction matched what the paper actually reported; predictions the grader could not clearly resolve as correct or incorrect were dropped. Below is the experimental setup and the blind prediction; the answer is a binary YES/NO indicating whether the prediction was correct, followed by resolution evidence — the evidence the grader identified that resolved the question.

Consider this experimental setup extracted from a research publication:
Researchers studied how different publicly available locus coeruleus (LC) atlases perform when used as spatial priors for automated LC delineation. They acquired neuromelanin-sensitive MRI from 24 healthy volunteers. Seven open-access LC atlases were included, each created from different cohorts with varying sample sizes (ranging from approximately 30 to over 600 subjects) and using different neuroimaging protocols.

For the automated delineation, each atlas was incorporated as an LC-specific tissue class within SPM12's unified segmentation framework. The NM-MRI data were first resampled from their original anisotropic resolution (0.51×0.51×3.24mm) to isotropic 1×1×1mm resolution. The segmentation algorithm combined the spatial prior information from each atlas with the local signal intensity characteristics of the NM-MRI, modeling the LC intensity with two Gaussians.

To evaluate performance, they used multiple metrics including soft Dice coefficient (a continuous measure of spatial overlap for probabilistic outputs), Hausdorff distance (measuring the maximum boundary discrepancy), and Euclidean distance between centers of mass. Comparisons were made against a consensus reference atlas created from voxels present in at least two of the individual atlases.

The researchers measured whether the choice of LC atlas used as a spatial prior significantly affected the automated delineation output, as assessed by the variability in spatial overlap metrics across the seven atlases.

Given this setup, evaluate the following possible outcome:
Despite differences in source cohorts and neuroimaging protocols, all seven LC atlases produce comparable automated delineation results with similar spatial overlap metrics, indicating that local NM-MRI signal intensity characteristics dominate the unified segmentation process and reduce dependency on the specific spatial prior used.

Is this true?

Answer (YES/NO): NO